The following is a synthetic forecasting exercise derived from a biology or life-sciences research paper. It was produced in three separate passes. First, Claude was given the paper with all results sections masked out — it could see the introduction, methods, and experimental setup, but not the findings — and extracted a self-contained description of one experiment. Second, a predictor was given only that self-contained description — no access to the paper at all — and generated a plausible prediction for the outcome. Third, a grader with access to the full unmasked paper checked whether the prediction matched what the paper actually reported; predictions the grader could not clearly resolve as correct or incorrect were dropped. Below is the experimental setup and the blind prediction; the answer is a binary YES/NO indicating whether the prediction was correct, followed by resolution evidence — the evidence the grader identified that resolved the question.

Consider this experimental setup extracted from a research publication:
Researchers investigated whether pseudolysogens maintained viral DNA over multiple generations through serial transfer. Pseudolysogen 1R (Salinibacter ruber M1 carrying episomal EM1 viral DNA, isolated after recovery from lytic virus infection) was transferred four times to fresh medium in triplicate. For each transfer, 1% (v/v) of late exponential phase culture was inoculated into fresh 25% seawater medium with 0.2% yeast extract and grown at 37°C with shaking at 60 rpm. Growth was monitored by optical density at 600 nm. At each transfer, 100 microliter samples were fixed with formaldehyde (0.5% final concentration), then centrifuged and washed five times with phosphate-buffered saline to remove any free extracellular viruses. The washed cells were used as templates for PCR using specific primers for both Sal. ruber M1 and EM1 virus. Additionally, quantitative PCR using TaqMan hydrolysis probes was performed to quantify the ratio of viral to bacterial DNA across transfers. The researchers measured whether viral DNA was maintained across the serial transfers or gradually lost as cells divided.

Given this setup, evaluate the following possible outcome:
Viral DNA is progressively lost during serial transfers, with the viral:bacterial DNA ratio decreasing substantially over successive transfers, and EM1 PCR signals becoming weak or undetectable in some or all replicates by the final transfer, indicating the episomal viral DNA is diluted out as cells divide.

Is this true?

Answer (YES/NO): NO